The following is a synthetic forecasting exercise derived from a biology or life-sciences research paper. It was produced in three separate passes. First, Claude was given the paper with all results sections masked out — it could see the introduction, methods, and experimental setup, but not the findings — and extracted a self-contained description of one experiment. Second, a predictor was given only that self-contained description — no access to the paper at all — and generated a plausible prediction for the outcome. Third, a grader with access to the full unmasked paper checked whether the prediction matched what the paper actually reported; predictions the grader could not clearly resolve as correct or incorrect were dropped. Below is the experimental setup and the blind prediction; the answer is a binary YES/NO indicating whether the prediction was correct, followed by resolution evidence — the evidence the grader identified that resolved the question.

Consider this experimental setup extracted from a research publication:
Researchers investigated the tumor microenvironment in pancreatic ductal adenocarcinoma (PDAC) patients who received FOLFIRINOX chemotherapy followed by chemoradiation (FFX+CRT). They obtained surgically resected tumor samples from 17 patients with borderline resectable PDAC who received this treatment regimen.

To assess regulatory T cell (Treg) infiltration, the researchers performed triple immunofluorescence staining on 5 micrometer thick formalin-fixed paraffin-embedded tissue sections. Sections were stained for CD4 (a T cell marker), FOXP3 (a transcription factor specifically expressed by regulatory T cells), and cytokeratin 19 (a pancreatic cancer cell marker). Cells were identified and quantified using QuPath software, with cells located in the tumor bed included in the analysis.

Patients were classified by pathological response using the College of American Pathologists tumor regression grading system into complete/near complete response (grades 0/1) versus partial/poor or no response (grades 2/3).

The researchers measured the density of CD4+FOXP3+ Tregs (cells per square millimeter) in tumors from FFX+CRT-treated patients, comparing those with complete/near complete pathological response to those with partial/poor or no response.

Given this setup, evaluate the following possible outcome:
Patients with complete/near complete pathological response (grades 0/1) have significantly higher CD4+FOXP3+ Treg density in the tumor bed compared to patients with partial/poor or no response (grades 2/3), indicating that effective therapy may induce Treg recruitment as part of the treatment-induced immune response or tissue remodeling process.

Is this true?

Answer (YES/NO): NO